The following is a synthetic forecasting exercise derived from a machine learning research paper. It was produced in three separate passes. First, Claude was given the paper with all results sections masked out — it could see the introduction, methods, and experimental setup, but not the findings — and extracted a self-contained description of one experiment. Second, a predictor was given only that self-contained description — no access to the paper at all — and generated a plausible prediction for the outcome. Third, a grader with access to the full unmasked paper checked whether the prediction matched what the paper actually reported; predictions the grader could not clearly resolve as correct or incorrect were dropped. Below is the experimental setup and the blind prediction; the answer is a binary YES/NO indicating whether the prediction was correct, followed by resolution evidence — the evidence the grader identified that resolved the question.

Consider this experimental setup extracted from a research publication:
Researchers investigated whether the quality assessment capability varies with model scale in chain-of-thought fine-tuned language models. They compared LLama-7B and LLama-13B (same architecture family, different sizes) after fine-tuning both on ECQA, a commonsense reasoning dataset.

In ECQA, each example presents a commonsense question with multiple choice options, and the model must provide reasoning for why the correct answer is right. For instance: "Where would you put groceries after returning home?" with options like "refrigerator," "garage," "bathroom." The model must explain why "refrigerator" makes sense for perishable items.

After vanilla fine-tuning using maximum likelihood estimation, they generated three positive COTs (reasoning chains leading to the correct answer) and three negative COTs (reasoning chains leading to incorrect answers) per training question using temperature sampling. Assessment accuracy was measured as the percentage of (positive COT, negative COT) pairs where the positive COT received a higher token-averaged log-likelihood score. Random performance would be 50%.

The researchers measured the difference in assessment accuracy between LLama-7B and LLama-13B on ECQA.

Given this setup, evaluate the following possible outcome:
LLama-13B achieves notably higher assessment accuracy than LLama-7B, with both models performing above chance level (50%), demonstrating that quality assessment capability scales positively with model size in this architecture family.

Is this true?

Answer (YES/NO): NO